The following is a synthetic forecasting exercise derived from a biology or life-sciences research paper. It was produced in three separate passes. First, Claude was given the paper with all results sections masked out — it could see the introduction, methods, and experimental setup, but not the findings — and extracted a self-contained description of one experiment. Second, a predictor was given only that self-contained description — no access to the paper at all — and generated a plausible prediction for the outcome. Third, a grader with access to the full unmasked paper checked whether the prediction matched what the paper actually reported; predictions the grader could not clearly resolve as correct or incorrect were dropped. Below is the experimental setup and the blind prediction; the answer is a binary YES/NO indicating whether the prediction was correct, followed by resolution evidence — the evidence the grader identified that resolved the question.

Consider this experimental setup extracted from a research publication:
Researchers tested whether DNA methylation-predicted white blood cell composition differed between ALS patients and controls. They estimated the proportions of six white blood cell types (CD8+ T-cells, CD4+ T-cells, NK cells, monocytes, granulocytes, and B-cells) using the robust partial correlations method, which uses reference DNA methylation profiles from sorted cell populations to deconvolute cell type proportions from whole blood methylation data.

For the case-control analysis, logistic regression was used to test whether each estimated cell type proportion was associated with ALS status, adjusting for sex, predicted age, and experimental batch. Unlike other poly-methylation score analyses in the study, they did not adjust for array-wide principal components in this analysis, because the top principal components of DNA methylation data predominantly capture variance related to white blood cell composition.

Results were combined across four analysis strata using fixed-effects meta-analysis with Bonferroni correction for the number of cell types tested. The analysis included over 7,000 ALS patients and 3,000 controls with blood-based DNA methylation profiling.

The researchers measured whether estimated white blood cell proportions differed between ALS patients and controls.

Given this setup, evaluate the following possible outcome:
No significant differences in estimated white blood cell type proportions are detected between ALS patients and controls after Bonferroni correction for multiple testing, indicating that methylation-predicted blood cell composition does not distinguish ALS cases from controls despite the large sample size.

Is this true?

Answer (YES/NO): NO